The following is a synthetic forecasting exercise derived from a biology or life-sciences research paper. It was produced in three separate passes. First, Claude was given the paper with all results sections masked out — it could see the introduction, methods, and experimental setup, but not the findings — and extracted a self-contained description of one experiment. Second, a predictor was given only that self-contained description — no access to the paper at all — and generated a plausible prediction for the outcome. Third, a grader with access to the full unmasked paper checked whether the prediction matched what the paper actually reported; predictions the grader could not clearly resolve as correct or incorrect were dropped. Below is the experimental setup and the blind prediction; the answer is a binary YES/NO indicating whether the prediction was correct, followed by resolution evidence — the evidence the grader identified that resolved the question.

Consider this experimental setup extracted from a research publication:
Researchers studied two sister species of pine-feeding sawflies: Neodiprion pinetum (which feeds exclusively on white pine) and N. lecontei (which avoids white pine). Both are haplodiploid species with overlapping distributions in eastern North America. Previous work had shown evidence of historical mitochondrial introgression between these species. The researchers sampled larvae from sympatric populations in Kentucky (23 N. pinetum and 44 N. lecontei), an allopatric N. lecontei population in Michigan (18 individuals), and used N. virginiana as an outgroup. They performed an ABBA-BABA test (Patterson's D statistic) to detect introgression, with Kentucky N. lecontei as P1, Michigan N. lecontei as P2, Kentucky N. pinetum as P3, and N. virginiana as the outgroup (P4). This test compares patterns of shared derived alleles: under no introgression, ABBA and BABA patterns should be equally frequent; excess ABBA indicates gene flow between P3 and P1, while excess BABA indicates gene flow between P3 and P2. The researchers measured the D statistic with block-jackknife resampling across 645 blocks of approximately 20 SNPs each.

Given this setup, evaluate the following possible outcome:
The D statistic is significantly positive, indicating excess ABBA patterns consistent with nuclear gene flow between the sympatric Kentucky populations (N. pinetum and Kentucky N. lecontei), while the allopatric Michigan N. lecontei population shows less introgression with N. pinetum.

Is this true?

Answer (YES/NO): YES